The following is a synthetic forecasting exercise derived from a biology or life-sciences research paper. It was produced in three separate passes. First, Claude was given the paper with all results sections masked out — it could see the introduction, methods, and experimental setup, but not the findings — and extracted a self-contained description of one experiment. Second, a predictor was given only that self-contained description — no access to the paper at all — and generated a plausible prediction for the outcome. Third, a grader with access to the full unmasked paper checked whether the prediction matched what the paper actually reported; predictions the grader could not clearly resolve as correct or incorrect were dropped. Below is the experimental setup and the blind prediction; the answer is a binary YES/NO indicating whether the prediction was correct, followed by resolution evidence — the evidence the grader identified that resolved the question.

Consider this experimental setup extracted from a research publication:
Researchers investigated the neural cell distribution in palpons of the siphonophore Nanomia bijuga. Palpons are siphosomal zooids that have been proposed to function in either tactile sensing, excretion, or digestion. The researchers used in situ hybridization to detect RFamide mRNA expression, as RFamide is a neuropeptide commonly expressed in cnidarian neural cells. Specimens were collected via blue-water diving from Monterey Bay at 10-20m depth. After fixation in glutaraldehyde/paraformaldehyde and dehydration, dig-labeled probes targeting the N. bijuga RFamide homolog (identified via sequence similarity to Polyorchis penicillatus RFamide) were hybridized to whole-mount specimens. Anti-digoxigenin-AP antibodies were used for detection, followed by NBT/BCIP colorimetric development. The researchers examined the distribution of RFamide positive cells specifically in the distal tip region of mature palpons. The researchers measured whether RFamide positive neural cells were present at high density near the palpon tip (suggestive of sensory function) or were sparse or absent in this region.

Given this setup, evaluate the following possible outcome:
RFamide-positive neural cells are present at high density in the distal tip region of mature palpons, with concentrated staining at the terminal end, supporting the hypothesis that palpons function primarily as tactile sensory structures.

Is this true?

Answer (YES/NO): NO